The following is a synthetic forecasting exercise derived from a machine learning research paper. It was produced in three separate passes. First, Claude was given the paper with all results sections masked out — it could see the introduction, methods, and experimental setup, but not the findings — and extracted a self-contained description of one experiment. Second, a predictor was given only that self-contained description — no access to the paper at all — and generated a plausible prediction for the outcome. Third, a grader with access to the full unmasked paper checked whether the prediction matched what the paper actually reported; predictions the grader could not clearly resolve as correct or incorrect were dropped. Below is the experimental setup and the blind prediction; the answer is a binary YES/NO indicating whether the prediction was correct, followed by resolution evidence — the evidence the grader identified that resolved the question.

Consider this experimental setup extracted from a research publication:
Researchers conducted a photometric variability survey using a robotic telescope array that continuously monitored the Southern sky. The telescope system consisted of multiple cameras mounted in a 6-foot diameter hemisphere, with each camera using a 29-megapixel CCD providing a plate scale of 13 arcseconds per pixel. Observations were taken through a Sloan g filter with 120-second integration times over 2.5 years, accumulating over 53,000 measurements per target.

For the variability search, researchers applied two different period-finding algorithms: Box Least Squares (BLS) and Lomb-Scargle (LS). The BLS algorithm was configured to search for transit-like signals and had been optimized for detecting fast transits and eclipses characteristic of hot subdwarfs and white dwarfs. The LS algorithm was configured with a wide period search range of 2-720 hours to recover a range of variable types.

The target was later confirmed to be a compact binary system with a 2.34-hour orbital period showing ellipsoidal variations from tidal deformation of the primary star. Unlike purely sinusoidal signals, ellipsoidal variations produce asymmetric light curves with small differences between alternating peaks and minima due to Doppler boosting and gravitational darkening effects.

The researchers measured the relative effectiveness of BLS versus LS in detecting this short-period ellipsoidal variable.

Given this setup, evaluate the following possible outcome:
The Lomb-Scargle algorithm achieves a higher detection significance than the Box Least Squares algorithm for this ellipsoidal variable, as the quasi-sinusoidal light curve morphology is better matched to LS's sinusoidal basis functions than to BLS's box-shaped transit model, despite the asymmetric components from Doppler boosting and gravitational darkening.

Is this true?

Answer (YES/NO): NO